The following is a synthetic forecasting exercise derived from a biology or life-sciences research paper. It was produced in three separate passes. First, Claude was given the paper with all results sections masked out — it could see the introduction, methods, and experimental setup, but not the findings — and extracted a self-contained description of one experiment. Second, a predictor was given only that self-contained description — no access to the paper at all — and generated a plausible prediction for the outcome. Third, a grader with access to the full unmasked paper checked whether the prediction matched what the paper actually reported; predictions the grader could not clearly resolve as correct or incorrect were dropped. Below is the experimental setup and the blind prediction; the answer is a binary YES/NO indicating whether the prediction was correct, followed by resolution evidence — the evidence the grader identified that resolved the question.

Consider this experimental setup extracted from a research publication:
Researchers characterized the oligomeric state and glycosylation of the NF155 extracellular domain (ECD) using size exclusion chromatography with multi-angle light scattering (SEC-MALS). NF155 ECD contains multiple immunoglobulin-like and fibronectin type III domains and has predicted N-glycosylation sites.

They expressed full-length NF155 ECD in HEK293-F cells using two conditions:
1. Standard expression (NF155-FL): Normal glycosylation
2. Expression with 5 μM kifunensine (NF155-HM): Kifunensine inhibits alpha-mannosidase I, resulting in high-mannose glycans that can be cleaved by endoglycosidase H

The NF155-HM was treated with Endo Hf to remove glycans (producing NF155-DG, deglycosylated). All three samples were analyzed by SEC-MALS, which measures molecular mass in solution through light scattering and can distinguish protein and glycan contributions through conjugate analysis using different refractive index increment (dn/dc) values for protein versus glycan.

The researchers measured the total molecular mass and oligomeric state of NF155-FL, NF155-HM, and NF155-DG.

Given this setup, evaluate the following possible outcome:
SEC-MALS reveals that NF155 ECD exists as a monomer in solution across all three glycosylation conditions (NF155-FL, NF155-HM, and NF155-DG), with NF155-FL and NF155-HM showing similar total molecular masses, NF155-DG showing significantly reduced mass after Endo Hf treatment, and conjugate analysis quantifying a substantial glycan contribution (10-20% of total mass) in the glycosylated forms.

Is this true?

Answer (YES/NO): NO